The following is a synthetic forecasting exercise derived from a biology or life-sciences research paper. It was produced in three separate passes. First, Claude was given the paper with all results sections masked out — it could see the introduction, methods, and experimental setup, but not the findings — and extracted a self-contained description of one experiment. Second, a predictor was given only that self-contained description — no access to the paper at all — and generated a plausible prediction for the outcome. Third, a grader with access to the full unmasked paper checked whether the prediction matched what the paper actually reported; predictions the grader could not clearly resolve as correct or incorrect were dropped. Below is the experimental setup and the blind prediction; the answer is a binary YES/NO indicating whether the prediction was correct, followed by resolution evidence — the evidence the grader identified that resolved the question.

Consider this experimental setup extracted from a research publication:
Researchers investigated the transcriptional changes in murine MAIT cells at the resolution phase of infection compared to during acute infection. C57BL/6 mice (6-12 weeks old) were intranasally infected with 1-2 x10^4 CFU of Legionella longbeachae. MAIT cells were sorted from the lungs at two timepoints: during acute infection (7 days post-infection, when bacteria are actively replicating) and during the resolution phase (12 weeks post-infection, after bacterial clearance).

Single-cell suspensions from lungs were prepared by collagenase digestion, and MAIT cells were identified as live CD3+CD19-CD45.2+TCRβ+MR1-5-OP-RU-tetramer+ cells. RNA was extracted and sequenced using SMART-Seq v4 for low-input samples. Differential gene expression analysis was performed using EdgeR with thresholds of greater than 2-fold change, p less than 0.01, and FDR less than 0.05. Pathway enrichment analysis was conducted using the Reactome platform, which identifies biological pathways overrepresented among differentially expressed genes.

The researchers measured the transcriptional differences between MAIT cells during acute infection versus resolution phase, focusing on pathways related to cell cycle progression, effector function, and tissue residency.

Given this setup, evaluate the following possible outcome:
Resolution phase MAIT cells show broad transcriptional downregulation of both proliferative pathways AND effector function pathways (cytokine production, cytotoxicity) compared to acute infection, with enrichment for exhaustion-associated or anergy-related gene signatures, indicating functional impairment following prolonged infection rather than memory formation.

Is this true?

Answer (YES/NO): NO